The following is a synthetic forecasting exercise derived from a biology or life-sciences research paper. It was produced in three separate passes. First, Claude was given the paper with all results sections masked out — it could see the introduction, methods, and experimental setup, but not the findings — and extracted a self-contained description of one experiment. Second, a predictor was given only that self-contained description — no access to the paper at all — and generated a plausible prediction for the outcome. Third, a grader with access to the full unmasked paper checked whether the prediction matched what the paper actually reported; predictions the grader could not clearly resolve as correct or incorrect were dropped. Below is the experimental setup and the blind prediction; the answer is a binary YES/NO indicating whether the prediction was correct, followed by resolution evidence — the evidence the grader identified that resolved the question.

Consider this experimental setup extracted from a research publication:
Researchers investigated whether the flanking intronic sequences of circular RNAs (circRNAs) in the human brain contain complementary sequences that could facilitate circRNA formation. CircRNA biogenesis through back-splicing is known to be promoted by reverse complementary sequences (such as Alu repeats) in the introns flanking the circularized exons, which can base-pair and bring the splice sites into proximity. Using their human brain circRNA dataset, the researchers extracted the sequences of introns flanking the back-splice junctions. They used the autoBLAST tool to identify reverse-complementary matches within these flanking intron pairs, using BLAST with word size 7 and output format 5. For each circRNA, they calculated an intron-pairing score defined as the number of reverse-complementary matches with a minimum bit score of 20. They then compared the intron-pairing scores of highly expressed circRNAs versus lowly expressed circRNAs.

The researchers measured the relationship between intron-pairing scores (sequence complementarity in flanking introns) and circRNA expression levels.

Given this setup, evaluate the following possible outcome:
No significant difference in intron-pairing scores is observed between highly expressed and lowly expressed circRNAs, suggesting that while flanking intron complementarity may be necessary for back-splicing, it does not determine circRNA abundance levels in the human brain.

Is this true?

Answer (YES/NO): YES